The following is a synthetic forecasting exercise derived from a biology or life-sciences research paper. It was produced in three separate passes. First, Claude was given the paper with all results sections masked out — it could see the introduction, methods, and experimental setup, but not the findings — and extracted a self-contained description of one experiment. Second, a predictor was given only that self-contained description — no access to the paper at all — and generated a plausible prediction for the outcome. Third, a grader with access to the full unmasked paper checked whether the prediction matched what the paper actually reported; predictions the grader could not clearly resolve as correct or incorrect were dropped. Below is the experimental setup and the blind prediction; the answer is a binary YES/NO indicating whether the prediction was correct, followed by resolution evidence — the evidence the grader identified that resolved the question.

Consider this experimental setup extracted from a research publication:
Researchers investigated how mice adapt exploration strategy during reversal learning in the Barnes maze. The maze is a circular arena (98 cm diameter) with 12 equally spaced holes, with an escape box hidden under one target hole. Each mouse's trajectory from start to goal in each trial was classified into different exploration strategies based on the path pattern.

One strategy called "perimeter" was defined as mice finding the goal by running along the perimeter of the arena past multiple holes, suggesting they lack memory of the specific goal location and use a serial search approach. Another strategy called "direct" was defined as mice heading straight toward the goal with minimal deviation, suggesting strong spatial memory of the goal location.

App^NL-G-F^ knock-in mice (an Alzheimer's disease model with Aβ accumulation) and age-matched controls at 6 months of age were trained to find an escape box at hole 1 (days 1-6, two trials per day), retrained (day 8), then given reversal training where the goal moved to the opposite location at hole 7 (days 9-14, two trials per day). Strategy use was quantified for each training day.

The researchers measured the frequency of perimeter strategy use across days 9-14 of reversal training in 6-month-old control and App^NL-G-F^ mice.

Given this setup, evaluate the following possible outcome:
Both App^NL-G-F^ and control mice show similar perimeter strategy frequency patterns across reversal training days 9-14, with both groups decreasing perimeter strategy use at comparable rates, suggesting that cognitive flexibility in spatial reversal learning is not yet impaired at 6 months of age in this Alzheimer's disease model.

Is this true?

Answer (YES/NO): NO